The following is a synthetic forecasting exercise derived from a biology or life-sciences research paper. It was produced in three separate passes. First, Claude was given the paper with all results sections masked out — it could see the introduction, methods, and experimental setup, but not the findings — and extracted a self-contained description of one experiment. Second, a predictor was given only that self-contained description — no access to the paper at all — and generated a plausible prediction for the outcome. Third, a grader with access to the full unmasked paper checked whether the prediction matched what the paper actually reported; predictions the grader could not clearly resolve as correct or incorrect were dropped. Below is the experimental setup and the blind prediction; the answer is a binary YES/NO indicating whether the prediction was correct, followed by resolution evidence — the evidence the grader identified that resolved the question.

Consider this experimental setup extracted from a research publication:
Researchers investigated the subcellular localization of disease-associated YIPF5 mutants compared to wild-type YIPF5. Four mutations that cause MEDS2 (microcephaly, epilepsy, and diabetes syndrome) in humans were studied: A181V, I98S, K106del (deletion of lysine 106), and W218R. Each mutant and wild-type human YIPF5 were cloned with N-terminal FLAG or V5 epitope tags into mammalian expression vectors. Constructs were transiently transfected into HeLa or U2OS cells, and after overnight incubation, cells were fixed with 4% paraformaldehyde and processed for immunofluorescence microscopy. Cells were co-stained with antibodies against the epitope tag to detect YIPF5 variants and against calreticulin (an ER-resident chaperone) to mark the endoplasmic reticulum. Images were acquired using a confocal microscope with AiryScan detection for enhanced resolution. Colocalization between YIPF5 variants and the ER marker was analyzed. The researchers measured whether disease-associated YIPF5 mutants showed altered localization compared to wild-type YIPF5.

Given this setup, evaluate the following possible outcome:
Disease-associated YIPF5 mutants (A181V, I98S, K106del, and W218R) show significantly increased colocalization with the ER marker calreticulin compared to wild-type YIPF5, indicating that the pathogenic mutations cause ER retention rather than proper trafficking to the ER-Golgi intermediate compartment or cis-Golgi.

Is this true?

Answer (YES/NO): NO